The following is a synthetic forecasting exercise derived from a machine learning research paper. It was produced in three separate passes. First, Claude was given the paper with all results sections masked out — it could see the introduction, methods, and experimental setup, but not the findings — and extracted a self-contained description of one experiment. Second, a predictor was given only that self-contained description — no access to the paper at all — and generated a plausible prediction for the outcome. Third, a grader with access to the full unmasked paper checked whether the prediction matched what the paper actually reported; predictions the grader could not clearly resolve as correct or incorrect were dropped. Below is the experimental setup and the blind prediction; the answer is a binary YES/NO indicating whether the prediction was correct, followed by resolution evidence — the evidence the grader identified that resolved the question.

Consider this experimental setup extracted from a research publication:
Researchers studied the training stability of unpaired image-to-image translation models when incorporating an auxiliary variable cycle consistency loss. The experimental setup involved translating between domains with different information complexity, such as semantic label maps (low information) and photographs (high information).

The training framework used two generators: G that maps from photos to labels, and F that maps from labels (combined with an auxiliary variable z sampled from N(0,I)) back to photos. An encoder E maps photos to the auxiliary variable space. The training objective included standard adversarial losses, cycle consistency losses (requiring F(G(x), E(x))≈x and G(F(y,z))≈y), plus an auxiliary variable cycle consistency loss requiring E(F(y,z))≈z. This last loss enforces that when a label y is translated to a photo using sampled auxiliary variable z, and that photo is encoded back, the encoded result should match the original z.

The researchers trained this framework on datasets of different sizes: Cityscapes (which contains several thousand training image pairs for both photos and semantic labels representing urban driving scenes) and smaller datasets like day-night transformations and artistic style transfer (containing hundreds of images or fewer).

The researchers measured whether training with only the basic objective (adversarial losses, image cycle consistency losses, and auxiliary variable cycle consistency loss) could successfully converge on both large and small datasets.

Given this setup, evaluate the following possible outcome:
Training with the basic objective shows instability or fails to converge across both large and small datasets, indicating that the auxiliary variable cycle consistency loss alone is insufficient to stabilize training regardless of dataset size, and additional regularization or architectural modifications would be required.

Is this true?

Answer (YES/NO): NO